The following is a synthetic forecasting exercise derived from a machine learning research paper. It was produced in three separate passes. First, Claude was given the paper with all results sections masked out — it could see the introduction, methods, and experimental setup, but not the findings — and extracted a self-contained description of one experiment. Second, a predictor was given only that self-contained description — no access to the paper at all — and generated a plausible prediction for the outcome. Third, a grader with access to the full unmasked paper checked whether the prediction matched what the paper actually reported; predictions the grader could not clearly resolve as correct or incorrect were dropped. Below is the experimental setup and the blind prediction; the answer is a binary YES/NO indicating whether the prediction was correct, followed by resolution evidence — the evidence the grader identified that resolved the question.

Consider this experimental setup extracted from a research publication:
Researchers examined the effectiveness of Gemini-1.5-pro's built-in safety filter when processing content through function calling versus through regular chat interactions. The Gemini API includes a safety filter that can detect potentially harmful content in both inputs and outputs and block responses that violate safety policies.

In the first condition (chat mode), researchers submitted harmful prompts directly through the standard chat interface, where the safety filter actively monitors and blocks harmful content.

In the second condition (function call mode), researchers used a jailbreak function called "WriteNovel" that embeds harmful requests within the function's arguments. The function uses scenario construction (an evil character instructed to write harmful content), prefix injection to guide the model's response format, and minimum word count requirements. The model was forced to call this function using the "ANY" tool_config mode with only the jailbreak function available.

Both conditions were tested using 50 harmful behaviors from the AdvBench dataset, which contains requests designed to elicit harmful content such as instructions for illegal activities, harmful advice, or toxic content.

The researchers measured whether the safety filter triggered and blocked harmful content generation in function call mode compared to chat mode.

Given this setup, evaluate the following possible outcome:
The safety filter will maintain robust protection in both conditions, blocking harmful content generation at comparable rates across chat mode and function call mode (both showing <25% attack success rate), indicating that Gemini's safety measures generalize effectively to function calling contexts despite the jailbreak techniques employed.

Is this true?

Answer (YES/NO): NO